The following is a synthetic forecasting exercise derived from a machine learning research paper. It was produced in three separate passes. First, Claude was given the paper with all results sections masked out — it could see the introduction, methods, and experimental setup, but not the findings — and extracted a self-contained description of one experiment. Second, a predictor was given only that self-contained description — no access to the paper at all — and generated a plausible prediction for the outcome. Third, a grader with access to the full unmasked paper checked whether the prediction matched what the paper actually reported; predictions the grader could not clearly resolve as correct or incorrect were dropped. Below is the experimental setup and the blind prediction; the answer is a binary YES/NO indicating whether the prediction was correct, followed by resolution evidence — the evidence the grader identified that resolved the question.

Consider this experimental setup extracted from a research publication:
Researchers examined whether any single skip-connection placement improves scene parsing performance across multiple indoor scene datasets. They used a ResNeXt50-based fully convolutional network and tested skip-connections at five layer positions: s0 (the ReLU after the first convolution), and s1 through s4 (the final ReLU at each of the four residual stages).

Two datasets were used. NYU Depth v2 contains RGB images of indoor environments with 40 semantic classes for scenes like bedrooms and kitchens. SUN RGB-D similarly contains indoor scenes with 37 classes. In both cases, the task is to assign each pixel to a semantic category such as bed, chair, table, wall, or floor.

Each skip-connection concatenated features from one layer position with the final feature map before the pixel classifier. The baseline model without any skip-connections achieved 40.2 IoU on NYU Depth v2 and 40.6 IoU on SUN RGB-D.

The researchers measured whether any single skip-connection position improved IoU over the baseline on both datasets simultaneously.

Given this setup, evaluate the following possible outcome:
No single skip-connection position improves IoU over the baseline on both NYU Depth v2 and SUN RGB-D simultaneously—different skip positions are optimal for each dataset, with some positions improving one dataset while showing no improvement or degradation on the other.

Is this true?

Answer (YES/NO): YES